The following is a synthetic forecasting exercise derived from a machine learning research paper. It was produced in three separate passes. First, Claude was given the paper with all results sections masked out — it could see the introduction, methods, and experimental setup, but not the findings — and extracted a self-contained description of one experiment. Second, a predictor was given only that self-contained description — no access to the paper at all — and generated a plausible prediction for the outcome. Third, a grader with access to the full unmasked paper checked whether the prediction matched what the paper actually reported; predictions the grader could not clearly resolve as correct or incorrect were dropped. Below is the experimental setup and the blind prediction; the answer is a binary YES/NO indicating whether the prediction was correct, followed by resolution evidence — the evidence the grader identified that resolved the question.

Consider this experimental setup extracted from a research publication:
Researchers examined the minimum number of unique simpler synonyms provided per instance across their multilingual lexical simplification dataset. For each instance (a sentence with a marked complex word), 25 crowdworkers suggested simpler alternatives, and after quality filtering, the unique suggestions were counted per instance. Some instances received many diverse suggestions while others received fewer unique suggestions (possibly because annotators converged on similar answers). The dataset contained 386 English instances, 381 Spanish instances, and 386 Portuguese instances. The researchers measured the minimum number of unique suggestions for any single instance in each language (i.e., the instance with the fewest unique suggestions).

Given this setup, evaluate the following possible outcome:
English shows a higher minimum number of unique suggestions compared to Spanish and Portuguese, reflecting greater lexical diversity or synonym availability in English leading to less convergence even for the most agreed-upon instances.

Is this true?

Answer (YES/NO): NO